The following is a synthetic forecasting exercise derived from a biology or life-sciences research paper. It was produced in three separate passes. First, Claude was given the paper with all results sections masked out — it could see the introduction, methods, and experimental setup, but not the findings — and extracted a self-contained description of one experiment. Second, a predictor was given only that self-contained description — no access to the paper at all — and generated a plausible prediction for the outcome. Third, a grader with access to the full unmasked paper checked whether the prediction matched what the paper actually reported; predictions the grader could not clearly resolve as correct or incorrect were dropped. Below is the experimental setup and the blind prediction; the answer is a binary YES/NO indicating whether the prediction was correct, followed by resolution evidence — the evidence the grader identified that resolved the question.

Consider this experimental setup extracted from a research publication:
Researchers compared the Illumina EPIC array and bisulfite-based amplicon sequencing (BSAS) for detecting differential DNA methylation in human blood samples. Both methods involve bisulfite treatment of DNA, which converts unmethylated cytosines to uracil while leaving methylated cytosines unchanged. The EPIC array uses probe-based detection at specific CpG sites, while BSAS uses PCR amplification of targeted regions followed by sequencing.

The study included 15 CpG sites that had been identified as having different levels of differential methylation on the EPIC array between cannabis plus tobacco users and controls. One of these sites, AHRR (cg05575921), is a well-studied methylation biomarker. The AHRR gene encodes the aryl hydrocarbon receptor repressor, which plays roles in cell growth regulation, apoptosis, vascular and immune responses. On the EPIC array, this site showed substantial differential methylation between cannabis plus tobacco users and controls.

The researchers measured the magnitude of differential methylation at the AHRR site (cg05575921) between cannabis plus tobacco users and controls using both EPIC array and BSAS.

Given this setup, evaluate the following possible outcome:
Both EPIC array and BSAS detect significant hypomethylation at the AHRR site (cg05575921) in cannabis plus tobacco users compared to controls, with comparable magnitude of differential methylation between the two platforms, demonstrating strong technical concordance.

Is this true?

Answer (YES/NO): NO